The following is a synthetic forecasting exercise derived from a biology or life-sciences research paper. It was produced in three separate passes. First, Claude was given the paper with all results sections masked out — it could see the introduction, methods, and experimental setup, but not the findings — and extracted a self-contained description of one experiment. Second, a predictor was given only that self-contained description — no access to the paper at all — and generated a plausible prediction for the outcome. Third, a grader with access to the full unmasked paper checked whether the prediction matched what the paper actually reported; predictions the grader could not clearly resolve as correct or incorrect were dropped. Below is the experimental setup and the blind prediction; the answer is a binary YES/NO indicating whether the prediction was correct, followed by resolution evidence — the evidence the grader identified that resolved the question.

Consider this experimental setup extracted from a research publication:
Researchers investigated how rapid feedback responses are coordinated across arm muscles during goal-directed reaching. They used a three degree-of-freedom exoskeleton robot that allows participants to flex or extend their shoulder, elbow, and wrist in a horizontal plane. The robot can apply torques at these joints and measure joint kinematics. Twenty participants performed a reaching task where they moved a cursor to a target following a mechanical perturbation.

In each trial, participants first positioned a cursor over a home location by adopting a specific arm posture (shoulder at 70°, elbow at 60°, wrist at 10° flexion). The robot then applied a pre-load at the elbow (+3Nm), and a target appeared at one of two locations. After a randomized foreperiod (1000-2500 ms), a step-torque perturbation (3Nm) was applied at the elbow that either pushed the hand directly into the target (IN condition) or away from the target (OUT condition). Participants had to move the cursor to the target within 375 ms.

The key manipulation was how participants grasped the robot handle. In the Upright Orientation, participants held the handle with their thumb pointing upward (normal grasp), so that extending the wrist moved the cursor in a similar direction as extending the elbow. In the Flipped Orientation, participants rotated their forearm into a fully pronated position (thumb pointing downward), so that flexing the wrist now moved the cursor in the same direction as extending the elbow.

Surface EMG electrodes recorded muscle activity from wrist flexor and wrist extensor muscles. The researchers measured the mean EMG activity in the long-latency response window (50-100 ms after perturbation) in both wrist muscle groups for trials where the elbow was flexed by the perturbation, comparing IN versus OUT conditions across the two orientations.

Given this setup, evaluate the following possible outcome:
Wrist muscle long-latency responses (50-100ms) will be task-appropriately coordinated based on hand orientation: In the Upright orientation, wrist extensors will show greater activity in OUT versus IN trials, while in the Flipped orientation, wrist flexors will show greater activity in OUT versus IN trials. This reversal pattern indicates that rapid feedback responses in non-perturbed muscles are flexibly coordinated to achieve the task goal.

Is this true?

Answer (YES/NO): YES